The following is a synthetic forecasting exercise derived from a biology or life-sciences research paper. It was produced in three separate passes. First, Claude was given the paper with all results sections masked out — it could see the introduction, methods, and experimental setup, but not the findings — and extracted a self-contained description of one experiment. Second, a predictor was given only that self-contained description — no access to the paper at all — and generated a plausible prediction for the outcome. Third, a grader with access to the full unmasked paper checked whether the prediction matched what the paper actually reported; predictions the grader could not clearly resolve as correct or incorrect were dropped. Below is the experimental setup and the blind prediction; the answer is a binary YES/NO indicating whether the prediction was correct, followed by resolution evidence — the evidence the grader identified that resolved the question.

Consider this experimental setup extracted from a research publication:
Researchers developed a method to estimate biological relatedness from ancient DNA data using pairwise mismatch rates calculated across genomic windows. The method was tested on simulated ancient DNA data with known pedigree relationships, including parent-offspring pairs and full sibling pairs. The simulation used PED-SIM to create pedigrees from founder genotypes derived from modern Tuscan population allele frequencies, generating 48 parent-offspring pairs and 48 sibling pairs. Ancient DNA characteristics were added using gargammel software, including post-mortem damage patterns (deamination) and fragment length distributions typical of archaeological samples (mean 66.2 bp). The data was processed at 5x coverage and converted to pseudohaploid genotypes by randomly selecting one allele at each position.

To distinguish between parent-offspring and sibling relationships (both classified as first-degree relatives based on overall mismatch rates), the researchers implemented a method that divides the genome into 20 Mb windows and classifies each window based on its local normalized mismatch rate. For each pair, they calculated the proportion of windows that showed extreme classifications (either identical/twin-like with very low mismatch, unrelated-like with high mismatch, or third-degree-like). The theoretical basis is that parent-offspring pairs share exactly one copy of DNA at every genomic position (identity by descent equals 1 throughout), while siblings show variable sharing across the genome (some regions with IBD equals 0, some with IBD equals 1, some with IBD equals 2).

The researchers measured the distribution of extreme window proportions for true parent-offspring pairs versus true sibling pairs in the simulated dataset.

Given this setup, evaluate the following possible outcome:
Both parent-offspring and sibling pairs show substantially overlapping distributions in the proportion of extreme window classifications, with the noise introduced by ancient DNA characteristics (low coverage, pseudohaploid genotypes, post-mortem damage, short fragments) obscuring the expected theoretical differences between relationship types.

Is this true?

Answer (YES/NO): NO